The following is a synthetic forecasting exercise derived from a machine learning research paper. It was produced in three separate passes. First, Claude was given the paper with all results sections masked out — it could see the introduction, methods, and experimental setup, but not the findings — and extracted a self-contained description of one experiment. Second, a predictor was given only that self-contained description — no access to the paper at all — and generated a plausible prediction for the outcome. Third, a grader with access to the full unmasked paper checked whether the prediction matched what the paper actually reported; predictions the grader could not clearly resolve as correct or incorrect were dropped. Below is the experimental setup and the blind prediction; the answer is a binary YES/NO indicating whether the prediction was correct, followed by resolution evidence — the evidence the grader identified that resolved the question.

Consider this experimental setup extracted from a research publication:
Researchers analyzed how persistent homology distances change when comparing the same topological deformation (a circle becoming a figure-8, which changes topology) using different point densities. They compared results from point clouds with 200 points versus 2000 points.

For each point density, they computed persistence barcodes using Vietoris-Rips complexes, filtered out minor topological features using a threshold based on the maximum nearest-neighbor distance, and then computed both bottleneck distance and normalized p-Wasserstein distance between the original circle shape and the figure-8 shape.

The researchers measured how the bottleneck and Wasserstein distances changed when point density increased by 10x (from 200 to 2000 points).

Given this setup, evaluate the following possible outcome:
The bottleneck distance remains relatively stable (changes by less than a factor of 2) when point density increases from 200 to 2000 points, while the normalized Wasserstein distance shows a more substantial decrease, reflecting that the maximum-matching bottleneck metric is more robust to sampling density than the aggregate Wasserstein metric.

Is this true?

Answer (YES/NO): YES